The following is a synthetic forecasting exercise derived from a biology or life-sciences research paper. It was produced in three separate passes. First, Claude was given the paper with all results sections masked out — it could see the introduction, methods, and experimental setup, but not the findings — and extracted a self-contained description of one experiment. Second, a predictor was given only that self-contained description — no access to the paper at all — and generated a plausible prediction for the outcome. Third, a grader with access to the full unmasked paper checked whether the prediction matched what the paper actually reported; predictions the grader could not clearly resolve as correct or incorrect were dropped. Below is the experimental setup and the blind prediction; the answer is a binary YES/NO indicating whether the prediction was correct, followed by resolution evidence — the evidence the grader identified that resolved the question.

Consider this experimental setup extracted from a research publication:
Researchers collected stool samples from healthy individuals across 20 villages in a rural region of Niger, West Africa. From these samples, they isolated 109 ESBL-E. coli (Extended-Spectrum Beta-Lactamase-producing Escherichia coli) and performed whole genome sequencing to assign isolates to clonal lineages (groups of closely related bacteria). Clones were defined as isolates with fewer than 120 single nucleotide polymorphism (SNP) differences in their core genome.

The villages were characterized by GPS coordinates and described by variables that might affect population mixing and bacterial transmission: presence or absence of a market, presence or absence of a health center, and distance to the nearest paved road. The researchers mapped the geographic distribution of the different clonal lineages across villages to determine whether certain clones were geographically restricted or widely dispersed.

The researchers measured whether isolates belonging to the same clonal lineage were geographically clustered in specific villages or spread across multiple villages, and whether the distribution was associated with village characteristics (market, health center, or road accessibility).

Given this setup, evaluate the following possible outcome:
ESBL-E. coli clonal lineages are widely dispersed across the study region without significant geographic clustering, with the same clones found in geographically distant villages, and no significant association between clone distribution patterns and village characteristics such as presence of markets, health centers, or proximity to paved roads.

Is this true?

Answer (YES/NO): YES